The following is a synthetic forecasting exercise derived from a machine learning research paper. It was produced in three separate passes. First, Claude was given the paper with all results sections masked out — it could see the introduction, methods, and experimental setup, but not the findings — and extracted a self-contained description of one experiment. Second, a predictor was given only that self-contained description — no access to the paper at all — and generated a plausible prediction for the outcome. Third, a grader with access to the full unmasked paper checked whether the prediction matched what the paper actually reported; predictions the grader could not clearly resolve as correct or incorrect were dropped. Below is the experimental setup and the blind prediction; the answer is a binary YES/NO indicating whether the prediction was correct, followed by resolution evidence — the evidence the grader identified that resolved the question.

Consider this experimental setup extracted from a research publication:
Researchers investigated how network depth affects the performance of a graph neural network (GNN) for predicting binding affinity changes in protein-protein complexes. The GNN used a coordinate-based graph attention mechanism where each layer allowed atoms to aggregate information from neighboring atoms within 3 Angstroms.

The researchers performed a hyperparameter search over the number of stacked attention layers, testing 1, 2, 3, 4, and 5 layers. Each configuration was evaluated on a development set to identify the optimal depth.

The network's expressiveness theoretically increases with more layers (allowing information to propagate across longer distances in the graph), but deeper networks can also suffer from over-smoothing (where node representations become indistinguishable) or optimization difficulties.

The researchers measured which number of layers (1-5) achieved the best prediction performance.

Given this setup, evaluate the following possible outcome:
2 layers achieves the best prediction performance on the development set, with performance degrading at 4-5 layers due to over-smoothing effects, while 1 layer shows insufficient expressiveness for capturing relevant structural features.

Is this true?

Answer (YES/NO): NO